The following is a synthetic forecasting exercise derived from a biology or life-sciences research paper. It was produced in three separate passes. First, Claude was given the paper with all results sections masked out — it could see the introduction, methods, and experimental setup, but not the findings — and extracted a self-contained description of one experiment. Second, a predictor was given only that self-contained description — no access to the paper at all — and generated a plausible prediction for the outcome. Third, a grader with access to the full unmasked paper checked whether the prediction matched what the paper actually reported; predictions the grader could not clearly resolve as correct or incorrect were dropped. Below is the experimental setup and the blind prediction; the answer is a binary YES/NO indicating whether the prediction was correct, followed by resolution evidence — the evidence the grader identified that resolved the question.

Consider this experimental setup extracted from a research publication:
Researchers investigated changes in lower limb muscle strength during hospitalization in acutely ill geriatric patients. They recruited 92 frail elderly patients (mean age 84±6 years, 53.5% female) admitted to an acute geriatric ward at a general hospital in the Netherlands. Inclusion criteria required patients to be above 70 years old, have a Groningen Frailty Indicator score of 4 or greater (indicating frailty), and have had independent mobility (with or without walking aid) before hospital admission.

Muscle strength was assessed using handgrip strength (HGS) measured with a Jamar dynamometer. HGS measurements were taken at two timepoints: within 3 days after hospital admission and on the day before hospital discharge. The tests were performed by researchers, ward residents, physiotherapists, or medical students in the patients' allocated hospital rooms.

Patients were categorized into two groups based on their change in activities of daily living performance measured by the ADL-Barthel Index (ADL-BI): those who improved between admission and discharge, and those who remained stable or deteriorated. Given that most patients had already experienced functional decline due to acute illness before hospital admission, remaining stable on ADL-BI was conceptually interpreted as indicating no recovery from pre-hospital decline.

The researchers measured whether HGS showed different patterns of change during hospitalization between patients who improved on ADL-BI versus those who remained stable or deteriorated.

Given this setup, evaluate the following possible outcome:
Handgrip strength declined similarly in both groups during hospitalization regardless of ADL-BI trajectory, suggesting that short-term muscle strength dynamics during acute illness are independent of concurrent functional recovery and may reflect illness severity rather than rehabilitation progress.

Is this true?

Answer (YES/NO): NO